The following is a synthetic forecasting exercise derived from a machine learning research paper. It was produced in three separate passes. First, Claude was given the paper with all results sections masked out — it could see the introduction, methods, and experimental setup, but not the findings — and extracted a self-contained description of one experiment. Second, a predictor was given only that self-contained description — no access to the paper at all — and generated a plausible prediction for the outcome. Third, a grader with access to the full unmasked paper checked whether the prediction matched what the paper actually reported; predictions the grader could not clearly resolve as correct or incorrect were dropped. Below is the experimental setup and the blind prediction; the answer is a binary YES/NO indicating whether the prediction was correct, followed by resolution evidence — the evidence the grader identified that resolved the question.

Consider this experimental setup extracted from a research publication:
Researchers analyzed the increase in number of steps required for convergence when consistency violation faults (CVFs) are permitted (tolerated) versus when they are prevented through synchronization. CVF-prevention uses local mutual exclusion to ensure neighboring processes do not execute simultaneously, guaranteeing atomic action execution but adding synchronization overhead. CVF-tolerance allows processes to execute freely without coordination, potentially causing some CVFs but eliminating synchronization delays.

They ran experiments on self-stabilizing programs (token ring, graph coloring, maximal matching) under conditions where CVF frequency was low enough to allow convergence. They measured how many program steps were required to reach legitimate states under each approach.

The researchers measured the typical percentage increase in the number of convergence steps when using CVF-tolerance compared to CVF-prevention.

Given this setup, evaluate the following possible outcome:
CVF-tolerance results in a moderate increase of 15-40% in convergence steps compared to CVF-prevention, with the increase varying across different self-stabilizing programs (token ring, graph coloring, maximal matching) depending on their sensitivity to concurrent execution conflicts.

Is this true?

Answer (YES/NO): NO